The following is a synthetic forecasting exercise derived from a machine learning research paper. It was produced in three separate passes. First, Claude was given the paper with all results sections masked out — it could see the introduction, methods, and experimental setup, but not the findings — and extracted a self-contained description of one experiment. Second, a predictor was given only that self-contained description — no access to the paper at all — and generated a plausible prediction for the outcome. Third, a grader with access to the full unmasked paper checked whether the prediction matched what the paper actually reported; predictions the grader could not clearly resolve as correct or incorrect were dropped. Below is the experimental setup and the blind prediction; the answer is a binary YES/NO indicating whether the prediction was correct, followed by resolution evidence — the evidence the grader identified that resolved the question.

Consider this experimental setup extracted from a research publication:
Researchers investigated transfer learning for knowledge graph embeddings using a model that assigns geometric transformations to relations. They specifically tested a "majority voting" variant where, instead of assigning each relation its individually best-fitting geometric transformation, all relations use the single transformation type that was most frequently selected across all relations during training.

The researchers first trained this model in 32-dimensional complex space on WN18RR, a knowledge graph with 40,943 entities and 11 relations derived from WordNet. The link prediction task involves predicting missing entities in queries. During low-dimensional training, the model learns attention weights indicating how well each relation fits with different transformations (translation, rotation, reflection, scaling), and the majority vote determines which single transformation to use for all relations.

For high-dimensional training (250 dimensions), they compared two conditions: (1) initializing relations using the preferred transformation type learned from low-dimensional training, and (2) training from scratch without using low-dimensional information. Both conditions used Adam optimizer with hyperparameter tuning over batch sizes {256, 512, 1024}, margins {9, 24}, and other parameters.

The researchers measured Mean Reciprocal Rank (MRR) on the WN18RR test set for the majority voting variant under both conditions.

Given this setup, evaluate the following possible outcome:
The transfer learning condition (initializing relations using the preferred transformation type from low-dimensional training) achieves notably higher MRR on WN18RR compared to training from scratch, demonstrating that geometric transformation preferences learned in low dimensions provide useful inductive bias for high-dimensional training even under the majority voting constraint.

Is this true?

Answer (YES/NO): NO